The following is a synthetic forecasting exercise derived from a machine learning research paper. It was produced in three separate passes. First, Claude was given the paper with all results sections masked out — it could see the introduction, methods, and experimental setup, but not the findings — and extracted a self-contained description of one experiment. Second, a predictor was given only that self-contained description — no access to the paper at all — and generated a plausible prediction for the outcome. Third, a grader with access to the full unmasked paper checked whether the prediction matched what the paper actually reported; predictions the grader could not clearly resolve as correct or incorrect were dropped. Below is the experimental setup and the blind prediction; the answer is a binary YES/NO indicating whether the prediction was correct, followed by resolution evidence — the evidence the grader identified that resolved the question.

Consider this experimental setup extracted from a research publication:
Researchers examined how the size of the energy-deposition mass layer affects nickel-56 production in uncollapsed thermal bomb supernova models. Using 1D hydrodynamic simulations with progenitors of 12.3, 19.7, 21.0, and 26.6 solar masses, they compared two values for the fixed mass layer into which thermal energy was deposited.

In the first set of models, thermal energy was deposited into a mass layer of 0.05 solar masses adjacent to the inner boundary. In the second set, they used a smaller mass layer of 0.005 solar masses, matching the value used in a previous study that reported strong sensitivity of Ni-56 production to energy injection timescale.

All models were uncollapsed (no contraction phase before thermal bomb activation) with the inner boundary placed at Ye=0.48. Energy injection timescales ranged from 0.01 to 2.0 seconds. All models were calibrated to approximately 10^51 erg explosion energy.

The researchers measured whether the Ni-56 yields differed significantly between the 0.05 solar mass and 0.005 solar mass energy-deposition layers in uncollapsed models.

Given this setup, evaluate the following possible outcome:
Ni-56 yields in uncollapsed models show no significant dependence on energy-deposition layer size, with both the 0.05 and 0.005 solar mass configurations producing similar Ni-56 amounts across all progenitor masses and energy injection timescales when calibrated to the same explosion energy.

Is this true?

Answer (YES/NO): YES